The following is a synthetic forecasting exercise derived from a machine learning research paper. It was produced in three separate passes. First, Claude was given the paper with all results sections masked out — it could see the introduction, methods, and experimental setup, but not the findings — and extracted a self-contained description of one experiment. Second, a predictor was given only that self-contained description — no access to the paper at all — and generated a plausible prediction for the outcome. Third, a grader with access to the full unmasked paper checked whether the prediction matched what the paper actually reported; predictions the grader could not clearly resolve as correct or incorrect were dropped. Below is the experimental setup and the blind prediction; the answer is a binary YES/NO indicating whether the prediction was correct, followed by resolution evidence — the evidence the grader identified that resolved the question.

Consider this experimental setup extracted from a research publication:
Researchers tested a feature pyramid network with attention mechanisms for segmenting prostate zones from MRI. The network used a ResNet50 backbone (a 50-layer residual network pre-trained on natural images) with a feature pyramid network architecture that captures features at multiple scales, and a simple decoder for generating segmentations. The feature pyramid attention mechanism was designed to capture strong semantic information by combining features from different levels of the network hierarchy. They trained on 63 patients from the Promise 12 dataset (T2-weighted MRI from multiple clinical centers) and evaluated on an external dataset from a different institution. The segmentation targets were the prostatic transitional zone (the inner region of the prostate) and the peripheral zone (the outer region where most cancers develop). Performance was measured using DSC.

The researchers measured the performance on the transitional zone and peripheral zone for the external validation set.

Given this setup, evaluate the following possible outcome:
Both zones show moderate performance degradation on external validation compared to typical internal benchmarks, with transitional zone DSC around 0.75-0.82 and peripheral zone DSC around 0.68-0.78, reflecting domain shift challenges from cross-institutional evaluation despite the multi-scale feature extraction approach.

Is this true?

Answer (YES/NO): NO